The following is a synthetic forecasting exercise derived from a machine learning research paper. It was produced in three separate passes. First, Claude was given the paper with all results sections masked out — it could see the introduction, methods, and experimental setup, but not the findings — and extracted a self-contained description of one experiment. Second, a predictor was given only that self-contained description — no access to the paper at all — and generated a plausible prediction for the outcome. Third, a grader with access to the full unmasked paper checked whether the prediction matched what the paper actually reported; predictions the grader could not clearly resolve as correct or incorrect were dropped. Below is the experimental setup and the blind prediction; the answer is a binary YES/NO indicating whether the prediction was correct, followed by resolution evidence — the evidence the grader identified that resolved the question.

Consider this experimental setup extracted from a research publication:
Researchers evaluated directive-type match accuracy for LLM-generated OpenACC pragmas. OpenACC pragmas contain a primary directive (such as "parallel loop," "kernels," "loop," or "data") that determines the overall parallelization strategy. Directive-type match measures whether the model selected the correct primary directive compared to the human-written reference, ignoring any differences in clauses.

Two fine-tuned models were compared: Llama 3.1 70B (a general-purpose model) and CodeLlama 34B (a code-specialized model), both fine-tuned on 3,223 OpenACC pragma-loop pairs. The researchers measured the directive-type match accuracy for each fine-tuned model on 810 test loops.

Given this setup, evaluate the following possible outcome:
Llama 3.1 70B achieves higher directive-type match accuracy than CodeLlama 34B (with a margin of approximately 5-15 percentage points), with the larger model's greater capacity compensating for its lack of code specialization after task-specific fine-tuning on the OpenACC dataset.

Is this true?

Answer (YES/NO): NO